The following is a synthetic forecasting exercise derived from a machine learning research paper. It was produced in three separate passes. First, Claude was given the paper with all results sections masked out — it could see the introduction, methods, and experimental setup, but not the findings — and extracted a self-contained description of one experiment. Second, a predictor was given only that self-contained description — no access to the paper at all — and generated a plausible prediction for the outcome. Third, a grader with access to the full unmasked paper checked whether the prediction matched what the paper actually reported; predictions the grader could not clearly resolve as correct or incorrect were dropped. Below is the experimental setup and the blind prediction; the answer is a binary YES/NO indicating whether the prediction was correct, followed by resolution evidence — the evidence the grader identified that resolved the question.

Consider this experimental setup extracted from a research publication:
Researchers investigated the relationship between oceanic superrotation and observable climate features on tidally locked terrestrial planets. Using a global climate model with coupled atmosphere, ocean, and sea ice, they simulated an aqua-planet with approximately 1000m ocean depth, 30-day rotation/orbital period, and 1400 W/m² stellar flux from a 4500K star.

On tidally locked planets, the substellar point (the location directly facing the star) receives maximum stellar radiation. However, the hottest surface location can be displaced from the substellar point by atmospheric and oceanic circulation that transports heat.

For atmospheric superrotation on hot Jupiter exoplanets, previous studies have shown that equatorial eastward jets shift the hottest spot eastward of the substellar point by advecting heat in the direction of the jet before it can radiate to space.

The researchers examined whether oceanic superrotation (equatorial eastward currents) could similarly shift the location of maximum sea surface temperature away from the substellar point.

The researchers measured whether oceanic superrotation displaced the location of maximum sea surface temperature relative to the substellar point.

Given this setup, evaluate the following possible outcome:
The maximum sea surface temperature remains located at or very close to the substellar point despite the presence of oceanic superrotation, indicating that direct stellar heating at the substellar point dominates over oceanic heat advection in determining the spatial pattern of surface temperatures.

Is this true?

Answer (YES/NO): NO